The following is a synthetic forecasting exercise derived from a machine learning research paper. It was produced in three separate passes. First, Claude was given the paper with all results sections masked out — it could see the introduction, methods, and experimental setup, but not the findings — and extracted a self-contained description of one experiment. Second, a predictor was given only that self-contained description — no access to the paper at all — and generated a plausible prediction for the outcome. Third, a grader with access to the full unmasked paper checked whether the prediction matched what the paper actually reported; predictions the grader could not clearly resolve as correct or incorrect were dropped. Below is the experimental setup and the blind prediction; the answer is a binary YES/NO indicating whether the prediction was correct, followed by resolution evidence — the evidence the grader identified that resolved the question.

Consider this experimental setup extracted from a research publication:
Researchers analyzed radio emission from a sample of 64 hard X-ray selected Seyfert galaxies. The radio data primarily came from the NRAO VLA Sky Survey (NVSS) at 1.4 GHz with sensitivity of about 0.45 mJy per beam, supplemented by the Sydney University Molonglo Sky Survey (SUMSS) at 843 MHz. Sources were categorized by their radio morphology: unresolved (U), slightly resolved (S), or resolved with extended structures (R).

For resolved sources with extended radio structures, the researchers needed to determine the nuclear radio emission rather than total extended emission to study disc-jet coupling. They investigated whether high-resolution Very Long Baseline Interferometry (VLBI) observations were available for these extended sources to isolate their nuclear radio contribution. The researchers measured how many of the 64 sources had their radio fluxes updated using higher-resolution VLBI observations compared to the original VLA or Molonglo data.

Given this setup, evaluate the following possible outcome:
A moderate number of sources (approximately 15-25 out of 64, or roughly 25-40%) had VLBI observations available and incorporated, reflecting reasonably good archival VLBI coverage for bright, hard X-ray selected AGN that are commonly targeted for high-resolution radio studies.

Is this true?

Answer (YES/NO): NO